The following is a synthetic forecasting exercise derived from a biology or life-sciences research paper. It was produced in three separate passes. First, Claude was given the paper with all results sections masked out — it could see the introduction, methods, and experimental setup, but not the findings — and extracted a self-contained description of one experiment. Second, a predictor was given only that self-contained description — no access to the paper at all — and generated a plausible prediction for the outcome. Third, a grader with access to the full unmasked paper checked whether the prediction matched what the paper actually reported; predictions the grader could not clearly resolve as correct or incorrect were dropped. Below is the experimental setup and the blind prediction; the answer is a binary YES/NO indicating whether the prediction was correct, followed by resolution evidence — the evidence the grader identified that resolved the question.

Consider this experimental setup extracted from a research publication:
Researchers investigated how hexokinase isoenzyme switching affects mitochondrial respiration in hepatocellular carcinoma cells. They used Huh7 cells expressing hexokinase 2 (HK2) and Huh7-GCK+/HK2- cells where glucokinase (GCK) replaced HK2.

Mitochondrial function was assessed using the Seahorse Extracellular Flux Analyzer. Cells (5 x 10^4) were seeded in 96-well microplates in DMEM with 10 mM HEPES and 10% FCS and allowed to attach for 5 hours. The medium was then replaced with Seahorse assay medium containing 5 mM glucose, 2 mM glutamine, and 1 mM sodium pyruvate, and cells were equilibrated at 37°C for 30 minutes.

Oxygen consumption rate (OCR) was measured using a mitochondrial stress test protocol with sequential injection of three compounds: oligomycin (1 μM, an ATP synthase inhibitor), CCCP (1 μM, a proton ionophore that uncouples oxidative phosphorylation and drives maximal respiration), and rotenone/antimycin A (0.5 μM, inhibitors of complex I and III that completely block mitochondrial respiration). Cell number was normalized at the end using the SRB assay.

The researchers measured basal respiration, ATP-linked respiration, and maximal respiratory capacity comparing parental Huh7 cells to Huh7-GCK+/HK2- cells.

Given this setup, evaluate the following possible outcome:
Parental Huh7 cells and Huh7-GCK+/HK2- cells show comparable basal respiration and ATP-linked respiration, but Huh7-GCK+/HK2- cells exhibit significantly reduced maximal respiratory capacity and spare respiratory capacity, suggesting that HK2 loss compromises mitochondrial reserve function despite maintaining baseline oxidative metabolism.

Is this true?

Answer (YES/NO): NO